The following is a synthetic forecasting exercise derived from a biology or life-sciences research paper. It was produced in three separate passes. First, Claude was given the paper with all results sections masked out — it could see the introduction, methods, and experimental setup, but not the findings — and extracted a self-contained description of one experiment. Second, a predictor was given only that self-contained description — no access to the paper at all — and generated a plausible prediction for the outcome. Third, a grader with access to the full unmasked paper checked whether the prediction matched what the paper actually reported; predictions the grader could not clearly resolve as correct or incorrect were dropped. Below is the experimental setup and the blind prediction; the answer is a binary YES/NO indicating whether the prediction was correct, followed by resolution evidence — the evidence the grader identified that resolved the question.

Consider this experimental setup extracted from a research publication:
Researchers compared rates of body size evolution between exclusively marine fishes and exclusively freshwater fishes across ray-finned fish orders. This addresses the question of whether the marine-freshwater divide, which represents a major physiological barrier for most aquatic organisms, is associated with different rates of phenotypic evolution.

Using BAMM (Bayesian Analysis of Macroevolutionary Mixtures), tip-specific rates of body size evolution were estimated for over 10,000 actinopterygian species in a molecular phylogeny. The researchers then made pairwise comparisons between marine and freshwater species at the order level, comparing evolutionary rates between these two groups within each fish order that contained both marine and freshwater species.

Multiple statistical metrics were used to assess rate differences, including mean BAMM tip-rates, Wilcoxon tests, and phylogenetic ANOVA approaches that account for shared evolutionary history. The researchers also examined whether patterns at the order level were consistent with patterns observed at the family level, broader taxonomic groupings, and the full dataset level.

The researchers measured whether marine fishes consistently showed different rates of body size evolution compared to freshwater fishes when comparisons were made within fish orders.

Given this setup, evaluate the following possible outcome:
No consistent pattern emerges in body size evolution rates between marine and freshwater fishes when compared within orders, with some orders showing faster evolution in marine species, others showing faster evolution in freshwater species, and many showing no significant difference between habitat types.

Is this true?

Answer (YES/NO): YES